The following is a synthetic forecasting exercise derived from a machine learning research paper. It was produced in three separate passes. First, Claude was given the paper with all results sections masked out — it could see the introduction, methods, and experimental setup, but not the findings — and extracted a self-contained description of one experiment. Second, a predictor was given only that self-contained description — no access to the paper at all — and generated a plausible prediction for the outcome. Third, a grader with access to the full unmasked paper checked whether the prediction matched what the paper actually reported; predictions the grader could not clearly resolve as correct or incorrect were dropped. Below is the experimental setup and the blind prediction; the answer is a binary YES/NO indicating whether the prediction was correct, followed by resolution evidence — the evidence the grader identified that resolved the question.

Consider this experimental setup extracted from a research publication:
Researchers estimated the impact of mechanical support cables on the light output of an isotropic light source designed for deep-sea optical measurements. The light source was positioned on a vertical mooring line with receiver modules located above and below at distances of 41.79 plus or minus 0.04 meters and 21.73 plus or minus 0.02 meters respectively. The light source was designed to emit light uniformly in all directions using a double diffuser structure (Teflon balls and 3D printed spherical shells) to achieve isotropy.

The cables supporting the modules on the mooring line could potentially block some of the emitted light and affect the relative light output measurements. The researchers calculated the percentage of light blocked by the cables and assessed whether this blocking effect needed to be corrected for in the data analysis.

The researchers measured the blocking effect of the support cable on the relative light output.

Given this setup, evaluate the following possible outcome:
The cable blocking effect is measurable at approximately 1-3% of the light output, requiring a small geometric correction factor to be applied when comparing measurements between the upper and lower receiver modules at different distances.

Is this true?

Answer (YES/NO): NO